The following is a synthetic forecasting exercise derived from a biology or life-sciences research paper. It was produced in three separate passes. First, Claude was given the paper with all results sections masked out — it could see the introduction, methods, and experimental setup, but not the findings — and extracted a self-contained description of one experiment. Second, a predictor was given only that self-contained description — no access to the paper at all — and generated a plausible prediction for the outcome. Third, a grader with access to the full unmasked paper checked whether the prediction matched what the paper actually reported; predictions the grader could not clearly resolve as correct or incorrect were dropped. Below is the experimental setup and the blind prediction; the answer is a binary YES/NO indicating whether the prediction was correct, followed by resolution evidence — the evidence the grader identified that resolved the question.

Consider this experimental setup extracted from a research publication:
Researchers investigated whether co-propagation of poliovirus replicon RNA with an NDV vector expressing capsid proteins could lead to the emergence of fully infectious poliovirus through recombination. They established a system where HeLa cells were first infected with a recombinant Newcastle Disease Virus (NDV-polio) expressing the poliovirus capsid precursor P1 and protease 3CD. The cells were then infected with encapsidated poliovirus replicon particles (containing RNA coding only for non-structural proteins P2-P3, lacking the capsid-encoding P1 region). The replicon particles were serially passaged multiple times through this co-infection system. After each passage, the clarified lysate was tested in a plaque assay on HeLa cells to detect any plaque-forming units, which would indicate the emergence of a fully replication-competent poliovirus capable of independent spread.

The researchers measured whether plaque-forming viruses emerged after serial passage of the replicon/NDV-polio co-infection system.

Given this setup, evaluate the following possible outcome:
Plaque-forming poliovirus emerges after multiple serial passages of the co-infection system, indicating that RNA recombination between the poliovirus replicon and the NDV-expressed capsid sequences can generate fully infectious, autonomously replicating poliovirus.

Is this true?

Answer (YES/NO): NO